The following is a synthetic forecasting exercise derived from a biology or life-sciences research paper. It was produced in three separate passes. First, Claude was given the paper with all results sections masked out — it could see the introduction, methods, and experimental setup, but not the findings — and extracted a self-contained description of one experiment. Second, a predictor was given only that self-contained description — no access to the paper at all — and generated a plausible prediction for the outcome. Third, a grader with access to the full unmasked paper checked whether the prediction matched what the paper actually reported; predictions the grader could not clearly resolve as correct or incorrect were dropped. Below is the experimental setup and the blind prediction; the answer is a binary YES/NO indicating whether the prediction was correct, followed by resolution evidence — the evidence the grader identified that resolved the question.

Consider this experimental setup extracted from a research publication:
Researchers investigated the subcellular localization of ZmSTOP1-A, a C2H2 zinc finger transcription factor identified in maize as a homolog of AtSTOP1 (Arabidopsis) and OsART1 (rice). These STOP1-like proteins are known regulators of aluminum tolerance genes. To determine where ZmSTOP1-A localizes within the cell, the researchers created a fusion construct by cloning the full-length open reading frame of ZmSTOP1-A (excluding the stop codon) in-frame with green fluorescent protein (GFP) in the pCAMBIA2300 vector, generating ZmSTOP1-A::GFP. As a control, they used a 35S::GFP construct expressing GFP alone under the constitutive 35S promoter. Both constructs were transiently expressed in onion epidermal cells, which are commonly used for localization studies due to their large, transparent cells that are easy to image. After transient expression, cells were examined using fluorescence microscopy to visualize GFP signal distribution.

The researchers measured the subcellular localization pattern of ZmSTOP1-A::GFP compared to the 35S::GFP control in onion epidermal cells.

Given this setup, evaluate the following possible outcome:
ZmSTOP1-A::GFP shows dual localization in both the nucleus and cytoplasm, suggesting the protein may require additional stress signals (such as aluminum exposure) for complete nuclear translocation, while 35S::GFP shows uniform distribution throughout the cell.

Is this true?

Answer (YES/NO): NO